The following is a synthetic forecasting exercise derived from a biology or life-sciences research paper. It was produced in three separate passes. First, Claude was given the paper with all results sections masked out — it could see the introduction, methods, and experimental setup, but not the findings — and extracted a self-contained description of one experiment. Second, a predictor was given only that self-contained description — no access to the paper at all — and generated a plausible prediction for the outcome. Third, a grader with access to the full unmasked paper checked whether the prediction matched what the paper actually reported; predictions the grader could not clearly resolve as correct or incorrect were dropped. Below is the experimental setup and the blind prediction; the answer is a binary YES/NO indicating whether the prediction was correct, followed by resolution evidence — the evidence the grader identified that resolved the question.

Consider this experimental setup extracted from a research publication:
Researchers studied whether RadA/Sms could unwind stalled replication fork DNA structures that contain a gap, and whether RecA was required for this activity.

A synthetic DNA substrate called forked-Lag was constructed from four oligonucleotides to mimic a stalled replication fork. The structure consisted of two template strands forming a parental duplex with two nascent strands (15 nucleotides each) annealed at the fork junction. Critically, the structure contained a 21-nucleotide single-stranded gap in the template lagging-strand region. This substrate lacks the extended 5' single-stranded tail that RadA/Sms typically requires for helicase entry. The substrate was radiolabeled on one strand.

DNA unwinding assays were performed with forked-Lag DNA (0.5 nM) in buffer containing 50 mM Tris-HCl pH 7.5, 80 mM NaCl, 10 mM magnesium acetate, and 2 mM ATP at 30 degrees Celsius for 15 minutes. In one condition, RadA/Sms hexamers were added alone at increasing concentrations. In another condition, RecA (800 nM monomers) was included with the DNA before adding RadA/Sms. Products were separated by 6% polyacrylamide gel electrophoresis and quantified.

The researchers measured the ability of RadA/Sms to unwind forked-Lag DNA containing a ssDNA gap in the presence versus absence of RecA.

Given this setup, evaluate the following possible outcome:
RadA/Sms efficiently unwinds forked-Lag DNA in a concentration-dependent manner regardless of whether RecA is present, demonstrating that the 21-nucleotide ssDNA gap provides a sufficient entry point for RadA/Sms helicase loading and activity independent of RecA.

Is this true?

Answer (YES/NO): NO